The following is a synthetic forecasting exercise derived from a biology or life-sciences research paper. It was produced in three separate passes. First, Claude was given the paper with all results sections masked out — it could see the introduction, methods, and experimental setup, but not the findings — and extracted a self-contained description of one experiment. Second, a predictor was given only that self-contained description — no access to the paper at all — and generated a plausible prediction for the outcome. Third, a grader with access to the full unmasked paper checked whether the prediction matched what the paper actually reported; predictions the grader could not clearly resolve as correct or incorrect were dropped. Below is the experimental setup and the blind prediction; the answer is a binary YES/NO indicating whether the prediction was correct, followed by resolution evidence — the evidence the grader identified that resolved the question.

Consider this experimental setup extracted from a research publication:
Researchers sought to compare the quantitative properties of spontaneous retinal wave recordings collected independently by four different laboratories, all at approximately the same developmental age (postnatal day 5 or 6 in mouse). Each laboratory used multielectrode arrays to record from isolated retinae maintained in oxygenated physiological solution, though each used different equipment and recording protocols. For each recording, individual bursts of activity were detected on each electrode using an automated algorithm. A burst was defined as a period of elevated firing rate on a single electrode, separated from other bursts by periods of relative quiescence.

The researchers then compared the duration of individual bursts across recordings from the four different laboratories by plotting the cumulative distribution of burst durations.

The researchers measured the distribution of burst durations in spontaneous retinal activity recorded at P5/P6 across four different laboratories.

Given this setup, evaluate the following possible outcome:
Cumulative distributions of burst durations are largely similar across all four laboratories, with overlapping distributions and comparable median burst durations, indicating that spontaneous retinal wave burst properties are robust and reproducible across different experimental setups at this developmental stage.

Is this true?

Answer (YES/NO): YES